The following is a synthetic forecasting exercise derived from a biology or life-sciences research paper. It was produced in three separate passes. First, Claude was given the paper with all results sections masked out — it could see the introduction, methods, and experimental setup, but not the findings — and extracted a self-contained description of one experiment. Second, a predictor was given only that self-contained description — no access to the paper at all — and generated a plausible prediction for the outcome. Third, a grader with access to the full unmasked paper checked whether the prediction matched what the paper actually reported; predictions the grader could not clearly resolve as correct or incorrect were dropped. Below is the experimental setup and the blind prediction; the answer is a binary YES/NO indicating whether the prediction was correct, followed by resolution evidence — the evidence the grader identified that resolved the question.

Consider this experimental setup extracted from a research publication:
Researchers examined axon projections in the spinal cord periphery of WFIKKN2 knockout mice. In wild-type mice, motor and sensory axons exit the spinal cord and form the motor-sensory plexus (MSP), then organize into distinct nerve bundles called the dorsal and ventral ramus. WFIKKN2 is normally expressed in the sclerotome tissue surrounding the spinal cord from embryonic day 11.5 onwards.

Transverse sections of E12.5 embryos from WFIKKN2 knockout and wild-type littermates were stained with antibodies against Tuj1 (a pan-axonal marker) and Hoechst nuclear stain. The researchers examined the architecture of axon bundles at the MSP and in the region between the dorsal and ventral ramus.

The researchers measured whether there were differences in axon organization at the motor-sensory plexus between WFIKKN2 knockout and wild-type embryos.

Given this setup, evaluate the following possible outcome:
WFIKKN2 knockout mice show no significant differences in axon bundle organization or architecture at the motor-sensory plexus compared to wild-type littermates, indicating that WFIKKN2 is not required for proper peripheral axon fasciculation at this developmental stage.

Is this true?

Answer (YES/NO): NO